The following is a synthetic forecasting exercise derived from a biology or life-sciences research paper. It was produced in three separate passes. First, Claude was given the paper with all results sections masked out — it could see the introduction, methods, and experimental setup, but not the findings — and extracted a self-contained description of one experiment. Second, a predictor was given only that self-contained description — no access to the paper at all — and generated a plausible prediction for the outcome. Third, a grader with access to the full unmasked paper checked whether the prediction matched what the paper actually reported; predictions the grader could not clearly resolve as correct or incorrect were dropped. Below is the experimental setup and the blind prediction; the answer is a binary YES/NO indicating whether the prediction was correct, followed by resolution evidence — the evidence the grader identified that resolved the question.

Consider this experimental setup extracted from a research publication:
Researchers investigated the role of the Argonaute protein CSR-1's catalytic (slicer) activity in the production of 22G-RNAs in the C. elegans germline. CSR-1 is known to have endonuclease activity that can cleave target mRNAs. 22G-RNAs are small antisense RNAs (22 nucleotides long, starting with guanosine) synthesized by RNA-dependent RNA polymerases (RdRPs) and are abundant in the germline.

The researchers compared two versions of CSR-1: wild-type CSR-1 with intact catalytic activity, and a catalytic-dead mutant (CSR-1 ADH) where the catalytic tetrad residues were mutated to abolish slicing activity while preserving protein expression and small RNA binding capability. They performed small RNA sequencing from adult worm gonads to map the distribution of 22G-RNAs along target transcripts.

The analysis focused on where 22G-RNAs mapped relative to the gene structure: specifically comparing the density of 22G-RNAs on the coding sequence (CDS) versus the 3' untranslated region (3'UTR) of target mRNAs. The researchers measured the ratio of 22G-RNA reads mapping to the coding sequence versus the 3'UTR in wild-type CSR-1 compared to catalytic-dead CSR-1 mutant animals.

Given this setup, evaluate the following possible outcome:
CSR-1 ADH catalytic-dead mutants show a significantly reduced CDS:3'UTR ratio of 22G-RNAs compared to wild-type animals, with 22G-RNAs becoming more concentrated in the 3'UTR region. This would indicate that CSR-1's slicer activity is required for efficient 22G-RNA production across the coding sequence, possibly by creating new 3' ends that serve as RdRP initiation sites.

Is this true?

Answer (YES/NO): YES